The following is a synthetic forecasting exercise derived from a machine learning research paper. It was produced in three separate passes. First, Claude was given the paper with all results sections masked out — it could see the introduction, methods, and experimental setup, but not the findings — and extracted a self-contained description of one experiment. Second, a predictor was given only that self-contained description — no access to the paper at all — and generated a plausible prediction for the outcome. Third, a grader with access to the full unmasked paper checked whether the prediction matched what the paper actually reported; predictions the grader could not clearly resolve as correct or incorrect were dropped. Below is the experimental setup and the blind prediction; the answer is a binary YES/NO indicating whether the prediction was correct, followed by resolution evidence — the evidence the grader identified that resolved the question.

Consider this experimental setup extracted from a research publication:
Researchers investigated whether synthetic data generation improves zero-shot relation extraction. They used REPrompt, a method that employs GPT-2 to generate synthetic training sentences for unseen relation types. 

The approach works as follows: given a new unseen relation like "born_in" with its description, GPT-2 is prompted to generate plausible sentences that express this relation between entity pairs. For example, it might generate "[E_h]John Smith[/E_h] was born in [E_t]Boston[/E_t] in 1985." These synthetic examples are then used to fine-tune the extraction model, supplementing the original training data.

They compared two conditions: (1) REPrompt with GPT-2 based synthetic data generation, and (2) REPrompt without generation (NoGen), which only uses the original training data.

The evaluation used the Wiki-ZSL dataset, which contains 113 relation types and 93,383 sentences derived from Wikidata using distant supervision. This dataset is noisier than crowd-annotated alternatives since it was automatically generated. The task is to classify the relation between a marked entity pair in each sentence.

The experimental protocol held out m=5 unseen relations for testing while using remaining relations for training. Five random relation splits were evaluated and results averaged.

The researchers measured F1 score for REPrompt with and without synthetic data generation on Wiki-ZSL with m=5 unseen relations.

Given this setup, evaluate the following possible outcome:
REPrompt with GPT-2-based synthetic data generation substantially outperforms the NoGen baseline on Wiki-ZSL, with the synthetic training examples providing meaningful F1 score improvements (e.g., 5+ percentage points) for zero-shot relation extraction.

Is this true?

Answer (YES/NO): YES